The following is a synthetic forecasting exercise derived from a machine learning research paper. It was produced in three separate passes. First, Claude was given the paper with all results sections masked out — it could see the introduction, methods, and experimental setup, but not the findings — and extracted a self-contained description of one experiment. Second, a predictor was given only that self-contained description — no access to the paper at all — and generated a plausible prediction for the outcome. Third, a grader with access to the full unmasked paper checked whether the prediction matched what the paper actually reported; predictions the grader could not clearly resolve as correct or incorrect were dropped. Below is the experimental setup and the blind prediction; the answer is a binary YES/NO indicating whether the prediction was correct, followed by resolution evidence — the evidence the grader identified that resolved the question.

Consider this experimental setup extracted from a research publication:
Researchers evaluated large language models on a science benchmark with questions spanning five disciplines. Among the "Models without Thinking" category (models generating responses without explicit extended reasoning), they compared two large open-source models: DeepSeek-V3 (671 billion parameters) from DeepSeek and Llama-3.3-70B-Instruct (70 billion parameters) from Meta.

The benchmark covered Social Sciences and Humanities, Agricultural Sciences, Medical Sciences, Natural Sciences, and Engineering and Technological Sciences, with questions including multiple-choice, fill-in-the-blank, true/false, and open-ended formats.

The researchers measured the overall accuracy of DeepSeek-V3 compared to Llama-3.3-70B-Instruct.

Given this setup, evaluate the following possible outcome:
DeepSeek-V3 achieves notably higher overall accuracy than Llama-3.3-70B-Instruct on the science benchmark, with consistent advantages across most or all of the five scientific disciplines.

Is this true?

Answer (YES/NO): YES